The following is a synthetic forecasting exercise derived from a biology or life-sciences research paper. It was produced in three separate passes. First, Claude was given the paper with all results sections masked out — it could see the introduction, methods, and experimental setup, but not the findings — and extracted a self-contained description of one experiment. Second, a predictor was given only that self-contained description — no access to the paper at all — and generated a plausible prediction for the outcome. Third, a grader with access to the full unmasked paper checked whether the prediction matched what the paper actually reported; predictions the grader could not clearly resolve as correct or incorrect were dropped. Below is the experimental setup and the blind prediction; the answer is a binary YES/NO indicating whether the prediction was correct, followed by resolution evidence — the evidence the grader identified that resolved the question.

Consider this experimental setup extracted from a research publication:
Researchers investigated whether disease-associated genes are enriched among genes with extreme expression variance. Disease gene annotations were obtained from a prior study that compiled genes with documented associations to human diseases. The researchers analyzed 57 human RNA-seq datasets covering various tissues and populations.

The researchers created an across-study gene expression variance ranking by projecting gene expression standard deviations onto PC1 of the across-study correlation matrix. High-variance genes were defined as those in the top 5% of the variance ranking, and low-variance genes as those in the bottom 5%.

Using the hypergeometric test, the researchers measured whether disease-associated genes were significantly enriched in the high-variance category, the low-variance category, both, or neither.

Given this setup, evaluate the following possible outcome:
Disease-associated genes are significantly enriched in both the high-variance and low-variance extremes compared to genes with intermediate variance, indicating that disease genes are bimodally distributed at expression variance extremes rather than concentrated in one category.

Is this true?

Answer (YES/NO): NO